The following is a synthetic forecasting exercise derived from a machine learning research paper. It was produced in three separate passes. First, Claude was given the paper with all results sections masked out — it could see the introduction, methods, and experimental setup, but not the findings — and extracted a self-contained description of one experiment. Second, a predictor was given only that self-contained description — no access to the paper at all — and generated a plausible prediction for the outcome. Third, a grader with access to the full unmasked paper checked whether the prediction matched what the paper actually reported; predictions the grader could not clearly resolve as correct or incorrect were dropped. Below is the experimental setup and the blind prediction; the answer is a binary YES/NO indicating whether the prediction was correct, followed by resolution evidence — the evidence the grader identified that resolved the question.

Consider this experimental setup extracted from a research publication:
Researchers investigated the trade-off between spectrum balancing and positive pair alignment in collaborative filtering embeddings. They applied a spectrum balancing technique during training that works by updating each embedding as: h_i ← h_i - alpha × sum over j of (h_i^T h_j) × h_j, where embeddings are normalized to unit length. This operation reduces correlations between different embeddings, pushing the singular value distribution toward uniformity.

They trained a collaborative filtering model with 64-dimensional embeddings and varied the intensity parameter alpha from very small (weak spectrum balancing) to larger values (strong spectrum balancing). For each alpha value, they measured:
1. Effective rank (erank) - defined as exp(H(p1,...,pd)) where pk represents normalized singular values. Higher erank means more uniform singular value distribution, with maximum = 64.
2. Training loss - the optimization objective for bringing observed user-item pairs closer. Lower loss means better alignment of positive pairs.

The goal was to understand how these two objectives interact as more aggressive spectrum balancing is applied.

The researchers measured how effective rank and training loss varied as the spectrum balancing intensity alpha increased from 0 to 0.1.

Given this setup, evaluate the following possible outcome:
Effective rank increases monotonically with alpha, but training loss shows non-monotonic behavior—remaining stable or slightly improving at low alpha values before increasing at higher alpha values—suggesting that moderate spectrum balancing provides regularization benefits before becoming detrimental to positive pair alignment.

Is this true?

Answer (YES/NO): NO